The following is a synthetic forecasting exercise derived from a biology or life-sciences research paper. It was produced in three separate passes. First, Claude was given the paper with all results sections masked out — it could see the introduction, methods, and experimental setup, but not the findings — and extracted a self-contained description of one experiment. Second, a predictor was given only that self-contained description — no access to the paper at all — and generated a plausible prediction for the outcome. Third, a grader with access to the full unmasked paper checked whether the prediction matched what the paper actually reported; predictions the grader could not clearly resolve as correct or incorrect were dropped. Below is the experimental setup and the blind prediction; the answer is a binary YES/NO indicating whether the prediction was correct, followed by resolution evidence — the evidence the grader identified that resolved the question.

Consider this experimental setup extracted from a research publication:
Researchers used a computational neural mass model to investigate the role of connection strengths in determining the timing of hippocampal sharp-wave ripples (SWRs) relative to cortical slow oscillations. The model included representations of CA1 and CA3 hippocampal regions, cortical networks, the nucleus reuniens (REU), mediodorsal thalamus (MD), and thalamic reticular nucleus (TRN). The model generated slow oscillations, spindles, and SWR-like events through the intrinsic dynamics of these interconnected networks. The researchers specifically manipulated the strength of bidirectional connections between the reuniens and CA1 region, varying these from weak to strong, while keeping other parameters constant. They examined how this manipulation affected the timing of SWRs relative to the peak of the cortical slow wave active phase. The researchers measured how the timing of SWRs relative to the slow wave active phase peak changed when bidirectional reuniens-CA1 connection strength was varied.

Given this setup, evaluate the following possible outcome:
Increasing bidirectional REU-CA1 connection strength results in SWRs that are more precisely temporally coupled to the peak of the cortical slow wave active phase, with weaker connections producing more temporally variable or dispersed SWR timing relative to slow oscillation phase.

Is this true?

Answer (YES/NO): YES